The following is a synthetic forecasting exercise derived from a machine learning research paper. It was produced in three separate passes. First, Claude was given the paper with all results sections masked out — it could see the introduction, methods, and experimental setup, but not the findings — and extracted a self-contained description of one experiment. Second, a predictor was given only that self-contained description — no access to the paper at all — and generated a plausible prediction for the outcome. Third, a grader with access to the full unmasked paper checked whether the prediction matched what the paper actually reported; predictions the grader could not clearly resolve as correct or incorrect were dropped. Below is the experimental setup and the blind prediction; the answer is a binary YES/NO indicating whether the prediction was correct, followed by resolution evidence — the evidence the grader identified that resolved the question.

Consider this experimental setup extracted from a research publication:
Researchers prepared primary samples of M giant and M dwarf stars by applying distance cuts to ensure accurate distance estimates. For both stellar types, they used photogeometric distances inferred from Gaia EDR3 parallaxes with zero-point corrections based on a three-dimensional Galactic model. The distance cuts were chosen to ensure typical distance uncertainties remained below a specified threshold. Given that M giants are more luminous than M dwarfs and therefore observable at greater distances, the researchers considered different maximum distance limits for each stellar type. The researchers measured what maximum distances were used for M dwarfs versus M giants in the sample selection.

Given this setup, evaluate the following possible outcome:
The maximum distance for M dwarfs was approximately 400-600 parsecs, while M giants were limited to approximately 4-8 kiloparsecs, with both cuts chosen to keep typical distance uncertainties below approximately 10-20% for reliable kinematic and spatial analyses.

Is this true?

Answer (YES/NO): NO